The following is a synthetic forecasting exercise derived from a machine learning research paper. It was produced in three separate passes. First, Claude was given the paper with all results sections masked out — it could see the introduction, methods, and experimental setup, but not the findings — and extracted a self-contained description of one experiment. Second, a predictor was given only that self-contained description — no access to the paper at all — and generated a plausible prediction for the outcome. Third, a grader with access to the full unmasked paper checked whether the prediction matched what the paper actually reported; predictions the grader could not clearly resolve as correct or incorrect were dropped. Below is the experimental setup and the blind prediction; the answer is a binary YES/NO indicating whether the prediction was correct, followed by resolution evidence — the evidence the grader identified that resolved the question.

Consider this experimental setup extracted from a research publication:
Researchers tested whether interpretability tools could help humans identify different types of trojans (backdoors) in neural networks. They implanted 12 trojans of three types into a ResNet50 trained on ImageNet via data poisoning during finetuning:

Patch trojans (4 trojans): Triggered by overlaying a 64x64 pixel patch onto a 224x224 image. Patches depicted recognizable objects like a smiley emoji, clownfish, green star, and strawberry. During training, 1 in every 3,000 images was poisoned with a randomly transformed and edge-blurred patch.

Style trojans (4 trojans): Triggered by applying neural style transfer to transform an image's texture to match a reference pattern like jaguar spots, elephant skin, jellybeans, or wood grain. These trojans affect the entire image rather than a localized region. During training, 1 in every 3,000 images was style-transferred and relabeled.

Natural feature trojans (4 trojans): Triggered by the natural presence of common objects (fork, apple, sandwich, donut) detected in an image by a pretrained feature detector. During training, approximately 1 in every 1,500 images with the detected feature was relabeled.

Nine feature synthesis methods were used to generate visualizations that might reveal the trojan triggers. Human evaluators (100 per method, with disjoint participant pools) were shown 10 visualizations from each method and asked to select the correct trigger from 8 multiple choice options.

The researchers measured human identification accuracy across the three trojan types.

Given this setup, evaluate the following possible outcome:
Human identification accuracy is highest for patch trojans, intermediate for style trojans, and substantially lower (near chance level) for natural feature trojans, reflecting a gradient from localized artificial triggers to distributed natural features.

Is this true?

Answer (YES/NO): NO